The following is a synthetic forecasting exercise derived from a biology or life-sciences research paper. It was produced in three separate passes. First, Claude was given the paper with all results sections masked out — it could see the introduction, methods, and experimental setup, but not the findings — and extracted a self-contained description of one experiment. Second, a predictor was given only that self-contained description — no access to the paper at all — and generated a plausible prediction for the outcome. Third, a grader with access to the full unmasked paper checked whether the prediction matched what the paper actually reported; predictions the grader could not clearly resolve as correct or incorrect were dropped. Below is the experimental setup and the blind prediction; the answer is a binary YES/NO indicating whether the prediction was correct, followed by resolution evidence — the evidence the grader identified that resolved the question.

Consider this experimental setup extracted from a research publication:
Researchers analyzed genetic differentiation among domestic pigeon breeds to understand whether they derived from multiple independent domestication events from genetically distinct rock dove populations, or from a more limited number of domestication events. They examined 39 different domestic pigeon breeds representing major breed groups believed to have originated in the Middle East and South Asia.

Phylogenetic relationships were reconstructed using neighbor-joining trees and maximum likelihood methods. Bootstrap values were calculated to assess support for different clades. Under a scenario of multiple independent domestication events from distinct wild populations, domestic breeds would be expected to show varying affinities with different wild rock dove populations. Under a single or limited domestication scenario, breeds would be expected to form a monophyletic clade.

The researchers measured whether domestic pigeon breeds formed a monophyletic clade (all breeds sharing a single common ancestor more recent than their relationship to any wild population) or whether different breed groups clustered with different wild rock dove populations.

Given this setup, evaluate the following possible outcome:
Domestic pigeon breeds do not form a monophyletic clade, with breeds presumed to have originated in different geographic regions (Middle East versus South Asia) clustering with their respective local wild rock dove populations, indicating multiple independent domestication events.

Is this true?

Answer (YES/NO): NO